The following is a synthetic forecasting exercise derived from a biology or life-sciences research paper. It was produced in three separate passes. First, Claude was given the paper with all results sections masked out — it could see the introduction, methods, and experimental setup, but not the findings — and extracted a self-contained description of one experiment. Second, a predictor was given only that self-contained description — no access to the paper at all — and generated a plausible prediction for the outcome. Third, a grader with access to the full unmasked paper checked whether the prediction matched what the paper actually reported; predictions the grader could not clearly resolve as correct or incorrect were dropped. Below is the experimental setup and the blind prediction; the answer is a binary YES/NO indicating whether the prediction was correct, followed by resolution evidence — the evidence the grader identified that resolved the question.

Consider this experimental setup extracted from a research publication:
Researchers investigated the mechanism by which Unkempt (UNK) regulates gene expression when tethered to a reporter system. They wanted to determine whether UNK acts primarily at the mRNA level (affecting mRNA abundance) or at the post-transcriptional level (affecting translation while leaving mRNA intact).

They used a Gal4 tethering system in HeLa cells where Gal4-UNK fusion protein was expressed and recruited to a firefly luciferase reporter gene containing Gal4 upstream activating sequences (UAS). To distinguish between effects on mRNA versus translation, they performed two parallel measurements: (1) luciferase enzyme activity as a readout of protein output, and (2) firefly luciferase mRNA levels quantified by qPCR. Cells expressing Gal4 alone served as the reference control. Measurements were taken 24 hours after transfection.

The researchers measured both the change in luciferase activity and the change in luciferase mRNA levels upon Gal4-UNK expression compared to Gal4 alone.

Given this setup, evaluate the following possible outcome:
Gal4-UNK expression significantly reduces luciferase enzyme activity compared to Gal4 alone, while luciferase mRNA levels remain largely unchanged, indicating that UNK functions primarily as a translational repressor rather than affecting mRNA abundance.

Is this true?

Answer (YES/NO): NO